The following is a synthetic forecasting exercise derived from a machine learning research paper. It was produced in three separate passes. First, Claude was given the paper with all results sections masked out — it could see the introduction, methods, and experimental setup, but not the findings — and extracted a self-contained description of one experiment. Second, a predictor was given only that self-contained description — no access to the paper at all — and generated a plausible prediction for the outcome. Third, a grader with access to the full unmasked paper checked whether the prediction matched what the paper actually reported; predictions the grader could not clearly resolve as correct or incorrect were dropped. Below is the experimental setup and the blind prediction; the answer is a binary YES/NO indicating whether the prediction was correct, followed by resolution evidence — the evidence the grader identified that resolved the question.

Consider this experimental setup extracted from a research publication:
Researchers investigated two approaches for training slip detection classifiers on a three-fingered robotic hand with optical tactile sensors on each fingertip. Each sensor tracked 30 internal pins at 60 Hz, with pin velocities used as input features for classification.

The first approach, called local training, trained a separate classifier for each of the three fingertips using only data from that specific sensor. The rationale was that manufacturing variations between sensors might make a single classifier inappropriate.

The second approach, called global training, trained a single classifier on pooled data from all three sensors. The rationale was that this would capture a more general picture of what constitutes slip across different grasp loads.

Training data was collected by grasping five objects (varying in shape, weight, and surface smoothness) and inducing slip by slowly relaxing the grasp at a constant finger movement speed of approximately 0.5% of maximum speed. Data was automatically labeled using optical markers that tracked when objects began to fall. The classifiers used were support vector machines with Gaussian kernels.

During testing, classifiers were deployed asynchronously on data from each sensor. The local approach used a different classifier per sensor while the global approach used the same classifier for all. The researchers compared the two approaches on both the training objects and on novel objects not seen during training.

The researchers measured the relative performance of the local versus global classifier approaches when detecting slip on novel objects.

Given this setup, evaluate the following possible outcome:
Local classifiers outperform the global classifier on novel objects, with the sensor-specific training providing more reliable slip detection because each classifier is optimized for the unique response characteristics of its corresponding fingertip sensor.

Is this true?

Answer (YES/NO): NO